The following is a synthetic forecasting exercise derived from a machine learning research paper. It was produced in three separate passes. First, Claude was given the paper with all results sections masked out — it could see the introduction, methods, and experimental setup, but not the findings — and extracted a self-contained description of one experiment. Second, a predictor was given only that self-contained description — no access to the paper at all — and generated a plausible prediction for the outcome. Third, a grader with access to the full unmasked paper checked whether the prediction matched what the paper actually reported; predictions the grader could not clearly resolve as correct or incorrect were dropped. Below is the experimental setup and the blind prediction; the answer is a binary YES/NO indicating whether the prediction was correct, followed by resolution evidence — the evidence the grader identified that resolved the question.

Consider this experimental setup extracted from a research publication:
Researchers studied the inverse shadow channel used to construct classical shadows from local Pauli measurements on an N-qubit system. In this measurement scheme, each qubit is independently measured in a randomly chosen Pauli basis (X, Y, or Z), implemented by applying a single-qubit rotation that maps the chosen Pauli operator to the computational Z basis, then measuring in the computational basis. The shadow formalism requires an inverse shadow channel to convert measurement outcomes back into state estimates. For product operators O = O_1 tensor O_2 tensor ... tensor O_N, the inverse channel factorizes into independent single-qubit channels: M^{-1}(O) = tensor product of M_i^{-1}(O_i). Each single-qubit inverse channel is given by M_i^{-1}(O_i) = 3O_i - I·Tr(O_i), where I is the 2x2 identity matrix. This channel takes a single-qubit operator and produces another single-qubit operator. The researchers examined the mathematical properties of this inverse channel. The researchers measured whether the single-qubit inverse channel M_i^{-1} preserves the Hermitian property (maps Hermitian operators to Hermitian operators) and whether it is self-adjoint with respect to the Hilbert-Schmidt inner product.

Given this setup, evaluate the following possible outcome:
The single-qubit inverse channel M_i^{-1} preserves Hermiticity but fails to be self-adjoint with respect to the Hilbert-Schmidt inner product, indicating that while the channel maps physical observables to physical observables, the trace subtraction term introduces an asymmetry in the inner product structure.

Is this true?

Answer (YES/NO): NO